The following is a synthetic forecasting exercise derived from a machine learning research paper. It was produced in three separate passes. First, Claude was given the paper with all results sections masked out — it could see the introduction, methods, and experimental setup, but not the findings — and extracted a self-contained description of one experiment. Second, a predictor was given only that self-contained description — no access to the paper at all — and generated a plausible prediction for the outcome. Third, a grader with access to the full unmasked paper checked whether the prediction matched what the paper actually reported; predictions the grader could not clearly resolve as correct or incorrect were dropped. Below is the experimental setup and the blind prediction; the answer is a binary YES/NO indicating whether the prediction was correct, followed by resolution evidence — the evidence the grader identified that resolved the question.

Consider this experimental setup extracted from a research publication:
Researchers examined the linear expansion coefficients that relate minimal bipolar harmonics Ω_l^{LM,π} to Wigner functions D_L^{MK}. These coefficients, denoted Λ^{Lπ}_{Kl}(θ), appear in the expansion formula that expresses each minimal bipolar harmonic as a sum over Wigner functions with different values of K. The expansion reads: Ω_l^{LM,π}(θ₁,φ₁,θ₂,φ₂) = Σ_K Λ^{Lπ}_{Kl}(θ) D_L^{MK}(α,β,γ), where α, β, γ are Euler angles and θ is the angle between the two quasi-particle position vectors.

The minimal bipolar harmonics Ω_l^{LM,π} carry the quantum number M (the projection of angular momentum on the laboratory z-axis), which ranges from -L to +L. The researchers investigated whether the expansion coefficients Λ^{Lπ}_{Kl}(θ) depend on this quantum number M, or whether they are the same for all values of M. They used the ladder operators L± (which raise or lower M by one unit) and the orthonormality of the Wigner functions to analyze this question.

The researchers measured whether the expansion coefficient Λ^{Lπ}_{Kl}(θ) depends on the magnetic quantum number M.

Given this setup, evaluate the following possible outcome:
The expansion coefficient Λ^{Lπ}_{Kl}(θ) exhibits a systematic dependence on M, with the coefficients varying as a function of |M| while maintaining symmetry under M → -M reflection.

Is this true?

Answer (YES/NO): NO